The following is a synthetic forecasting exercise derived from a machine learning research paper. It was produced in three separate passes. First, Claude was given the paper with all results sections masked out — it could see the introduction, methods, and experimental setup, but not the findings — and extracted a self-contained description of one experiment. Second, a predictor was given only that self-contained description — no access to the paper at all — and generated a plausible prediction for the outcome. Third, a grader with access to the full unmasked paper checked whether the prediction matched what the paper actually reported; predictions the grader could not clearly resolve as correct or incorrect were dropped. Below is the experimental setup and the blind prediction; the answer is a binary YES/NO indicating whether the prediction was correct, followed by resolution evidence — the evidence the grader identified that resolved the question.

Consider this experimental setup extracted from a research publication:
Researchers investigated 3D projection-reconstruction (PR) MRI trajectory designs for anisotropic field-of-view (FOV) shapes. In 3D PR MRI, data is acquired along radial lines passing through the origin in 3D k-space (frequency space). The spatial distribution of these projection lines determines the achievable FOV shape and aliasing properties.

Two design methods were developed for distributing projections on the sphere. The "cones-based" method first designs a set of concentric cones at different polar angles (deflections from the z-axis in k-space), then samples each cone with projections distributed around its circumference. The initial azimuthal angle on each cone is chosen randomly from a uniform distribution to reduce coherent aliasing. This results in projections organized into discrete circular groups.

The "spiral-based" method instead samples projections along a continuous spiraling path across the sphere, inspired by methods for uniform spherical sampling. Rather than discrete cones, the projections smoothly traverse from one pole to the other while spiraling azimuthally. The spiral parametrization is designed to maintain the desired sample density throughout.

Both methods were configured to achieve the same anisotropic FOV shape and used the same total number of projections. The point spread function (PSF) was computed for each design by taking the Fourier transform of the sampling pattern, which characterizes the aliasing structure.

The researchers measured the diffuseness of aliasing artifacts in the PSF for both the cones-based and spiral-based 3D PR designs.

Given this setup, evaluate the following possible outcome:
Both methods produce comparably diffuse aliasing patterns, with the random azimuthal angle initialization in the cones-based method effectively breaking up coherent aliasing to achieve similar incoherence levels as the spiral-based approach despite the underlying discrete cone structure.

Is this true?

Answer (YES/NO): NO